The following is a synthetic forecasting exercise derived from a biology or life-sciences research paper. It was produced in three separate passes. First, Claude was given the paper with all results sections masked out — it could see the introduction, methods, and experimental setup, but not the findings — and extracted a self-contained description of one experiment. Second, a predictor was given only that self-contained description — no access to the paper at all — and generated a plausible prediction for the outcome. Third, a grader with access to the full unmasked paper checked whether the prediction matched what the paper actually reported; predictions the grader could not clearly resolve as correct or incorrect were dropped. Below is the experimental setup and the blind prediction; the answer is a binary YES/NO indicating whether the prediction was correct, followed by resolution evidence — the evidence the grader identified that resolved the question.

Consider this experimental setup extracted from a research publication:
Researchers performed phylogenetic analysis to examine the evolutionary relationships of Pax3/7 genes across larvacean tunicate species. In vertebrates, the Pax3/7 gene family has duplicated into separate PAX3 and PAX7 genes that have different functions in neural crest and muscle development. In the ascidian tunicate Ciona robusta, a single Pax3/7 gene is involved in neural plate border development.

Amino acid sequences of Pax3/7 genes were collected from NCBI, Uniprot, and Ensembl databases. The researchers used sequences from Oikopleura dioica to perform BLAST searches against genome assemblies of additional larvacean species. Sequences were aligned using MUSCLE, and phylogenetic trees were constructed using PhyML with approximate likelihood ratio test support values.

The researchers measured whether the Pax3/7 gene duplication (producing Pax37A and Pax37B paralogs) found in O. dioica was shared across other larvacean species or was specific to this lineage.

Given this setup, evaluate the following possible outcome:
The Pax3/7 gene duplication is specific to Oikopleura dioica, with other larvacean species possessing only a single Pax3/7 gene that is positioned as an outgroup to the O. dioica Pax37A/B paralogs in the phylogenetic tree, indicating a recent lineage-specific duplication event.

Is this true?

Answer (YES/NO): NO